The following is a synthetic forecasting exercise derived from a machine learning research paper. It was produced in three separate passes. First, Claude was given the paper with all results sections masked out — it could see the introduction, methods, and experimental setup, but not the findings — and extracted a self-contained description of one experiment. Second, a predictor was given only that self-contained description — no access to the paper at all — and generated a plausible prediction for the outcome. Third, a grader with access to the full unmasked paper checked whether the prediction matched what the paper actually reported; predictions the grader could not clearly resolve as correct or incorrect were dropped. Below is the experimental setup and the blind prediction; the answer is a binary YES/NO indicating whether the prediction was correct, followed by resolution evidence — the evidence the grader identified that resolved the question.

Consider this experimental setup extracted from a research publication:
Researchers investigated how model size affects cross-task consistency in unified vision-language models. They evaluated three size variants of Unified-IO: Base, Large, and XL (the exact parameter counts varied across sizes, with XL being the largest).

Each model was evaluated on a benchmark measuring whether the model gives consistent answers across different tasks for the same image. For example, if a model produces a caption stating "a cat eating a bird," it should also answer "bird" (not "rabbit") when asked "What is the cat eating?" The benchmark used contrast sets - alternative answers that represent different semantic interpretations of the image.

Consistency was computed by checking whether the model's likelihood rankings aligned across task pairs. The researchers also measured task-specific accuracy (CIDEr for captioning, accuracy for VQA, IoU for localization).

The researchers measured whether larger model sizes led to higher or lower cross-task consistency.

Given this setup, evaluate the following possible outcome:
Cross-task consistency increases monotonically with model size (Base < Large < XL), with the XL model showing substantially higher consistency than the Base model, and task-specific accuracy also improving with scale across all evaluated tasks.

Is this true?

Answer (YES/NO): NO